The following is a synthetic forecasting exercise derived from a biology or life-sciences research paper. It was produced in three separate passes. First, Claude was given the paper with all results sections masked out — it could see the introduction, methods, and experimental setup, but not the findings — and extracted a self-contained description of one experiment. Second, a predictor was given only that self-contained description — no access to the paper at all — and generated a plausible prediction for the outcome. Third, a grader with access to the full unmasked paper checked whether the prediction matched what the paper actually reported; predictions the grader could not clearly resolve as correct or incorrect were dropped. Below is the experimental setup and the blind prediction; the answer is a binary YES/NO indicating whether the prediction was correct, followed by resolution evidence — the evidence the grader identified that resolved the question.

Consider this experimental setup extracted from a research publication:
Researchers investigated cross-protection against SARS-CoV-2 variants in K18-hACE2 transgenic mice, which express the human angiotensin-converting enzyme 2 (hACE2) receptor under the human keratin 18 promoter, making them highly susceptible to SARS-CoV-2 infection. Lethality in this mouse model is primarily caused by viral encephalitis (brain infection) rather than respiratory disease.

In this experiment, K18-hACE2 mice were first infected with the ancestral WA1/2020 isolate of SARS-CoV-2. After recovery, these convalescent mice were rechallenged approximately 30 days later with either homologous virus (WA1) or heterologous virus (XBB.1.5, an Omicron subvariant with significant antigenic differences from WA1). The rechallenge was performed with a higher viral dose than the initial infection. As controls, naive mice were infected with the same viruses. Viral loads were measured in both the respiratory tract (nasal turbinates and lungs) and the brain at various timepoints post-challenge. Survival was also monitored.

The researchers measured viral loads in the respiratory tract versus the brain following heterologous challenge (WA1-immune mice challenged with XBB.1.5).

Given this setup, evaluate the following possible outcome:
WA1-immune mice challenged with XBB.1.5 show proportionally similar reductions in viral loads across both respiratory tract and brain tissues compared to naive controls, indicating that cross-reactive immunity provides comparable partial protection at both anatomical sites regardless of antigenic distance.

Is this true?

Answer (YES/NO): NO